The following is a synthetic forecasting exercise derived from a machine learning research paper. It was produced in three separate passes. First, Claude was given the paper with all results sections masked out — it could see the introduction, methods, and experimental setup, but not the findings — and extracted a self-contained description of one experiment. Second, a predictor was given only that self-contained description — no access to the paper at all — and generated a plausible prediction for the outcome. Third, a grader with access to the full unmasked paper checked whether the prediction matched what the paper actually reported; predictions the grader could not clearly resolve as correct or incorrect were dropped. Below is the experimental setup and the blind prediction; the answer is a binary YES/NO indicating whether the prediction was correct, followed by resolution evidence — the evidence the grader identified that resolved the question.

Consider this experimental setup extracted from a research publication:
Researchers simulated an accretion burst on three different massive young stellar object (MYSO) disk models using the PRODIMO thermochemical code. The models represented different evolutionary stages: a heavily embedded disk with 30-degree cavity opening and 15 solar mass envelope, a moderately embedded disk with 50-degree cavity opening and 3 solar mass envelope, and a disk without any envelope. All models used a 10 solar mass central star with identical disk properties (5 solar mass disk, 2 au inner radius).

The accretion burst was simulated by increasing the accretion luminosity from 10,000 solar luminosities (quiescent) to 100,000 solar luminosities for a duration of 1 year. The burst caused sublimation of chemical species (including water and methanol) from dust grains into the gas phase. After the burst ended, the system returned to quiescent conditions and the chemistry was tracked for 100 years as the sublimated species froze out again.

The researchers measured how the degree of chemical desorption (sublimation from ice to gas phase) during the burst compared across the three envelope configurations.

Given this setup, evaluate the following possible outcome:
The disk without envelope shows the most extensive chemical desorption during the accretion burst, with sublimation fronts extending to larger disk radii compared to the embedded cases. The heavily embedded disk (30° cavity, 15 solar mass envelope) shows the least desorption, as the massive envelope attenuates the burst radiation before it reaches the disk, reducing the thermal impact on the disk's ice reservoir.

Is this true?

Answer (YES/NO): NO